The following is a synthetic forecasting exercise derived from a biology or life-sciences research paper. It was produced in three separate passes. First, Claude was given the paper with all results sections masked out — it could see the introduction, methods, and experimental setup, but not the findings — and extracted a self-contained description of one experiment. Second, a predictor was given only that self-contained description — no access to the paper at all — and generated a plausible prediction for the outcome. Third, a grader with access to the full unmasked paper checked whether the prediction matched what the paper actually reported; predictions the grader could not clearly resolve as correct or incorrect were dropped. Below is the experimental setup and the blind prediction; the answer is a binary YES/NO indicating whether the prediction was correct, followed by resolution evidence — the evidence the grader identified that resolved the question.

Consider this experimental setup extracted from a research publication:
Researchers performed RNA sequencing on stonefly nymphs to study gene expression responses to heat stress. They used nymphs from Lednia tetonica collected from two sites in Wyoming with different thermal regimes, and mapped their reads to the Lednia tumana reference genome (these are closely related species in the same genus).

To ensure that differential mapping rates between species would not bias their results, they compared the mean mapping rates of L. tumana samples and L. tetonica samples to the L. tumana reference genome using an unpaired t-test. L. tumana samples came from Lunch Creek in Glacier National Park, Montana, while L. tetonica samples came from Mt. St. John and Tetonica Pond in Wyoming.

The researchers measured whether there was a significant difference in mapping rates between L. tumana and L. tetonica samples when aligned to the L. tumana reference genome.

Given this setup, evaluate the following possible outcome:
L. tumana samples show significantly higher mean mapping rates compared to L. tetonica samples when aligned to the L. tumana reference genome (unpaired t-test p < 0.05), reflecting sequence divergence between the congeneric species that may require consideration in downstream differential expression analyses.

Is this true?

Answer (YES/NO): YES